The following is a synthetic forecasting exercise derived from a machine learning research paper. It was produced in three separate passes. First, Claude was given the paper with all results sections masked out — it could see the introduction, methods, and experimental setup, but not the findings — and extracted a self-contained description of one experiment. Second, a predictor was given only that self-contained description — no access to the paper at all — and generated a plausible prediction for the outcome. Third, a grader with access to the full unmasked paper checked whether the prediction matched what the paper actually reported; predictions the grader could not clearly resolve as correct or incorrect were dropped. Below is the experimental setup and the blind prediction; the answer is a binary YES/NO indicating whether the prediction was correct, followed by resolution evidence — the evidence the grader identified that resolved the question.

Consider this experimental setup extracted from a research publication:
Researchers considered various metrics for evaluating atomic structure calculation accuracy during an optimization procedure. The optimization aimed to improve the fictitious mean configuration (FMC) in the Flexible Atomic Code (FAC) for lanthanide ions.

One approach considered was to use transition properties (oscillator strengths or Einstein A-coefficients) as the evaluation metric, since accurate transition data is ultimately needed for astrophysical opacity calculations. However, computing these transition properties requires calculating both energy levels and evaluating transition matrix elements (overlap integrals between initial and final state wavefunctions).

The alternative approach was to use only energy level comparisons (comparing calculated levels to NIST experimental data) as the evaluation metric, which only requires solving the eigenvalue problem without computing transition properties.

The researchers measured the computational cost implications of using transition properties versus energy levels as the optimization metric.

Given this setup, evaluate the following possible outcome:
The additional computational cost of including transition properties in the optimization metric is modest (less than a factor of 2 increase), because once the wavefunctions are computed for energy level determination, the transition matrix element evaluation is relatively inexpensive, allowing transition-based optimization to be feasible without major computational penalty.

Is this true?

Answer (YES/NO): NO